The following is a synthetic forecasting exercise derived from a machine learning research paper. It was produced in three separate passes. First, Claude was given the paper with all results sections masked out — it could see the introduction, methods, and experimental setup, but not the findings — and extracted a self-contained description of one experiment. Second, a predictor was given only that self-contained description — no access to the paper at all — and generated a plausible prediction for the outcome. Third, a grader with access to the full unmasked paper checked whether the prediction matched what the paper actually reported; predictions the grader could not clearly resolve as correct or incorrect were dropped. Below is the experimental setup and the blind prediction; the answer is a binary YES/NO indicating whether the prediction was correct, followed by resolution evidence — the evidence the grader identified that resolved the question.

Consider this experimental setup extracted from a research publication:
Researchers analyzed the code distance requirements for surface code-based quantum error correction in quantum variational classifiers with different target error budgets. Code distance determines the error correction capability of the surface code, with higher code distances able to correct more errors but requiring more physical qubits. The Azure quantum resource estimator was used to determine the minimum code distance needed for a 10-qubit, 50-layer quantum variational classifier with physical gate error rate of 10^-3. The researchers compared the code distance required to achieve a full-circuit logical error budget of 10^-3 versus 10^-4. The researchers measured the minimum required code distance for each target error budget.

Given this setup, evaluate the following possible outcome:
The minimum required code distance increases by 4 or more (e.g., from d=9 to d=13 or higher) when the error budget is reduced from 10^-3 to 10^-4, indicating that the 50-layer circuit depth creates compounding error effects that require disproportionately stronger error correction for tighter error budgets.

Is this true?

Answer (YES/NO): NO